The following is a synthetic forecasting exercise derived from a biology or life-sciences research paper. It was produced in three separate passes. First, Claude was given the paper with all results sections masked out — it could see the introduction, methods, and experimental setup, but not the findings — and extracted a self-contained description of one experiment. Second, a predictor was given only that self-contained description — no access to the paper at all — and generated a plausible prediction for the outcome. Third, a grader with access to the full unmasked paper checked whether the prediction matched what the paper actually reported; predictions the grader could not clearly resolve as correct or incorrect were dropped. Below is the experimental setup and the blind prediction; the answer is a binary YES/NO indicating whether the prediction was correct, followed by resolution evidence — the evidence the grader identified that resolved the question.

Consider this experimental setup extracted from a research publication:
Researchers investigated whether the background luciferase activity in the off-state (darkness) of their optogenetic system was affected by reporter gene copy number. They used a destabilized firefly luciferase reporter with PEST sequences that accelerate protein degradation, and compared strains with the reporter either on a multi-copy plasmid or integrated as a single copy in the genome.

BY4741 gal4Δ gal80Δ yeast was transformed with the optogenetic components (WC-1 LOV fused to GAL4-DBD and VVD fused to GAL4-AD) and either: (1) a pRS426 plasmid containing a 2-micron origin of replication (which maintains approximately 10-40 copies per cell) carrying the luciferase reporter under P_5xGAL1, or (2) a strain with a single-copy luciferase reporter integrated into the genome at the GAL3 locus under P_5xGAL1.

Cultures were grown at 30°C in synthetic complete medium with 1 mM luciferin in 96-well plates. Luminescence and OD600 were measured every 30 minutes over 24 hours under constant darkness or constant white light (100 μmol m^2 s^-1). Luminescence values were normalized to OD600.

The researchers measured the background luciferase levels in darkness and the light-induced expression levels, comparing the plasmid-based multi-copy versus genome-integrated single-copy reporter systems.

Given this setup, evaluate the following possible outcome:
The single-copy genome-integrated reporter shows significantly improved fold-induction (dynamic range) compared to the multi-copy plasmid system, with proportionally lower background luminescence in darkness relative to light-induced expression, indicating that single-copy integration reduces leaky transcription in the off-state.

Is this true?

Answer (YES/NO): NO